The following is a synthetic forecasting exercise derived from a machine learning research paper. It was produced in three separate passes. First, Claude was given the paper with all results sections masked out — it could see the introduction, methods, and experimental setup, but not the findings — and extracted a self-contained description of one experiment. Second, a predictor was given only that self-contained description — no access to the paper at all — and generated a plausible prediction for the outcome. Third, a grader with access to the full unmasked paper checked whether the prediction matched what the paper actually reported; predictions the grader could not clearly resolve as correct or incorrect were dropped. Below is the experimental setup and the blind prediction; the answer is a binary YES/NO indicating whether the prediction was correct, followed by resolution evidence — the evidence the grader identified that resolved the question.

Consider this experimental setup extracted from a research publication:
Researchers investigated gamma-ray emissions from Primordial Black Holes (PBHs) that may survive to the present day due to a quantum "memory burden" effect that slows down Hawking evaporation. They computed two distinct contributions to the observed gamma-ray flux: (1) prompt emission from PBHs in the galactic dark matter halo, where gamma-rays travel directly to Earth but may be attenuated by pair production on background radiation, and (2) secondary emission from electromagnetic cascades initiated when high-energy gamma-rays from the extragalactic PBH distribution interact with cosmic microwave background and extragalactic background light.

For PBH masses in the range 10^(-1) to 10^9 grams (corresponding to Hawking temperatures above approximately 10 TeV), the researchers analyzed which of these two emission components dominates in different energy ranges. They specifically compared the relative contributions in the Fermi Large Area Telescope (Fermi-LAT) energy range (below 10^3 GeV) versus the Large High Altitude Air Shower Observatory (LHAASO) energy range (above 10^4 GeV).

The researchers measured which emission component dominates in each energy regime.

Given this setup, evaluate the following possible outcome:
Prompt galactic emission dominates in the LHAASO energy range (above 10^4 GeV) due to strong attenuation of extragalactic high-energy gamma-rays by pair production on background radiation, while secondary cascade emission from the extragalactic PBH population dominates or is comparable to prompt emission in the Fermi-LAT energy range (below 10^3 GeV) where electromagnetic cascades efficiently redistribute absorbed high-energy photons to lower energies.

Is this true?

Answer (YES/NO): YES